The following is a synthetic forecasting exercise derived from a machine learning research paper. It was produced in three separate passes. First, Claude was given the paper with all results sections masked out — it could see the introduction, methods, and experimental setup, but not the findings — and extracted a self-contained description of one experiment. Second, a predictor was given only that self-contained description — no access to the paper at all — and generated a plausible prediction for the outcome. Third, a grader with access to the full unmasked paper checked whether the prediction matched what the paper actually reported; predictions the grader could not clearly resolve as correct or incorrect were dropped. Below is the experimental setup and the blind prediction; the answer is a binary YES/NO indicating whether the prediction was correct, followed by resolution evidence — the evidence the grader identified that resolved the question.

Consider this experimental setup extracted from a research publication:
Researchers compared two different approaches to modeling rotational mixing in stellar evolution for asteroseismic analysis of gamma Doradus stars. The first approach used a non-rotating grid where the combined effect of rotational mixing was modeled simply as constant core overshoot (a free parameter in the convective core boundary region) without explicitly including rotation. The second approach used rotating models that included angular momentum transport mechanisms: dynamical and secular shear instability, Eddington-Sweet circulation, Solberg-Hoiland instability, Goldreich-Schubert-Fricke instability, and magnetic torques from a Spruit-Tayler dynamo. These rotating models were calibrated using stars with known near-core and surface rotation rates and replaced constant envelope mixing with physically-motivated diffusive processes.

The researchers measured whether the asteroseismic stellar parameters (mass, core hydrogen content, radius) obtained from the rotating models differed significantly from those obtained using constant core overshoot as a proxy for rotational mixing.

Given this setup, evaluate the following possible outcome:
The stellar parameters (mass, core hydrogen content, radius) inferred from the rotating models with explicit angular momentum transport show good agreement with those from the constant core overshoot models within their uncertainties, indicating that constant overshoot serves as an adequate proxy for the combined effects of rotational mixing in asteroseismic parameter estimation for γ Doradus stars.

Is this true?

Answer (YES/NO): YES